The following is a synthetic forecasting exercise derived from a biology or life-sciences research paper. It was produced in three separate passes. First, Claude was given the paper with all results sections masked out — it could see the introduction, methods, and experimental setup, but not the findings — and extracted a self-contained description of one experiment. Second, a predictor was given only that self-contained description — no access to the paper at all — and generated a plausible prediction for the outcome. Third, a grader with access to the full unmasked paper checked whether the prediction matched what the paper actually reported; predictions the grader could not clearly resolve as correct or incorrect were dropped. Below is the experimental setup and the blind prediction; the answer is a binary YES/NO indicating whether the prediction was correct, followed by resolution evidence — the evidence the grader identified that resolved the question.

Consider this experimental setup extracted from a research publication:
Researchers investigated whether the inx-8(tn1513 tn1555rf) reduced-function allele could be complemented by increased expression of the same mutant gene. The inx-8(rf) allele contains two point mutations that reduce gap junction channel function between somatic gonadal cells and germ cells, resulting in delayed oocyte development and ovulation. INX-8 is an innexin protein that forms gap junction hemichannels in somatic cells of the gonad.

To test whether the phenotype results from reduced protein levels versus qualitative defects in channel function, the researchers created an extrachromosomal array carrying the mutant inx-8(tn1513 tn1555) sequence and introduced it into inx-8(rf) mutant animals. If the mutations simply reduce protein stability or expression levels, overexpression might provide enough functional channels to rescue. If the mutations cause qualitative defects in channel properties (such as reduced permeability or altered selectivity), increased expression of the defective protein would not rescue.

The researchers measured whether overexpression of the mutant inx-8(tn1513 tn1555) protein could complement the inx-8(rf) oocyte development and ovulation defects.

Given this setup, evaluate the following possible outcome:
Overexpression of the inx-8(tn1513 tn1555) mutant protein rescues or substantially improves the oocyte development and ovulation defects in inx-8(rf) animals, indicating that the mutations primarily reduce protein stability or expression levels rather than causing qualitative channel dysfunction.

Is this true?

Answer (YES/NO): NO